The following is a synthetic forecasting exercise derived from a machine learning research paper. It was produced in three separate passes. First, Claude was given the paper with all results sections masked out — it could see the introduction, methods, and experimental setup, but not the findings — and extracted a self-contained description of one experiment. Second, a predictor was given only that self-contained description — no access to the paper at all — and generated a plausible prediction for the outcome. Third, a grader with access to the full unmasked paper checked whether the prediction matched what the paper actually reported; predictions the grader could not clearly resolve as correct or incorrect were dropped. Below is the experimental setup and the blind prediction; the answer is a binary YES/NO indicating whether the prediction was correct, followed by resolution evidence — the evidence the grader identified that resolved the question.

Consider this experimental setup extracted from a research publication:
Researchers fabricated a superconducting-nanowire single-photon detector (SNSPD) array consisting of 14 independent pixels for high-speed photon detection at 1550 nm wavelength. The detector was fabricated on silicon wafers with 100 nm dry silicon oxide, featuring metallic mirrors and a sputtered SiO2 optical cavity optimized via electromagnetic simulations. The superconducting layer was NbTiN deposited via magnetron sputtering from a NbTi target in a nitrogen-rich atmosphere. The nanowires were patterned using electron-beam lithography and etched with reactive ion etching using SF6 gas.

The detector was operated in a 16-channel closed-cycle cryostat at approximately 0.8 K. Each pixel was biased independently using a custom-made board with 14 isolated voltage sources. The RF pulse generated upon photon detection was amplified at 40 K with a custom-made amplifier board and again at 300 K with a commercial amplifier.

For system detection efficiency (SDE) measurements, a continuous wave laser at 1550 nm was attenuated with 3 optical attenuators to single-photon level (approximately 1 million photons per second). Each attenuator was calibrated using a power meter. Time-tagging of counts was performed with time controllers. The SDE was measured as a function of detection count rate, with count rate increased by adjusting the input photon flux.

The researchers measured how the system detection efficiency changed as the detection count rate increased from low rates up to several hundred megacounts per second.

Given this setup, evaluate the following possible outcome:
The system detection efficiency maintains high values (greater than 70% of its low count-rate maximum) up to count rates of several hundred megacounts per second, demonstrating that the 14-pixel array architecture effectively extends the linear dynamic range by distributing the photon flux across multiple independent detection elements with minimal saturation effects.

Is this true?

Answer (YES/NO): YES